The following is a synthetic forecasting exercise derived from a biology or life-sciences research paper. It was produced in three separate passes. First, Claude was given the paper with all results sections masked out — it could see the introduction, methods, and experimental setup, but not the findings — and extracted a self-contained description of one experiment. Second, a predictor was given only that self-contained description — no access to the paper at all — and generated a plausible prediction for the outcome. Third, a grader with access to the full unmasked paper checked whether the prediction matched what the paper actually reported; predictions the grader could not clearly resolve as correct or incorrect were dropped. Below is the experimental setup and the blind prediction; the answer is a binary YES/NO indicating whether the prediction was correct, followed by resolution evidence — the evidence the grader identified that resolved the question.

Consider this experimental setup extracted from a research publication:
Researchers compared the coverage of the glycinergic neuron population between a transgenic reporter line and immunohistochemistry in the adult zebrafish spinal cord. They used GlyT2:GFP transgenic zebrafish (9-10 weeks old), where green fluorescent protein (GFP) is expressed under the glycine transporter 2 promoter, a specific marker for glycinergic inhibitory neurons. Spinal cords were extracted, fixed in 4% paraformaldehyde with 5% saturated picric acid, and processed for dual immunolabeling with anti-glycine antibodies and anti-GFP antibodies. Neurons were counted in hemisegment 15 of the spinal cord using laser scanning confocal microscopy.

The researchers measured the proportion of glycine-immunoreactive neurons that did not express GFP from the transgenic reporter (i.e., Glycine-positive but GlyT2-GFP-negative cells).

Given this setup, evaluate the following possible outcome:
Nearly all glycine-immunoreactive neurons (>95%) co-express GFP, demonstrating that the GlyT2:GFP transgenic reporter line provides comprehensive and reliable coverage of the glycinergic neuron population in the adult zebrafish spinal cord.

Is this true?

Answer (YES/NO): NO